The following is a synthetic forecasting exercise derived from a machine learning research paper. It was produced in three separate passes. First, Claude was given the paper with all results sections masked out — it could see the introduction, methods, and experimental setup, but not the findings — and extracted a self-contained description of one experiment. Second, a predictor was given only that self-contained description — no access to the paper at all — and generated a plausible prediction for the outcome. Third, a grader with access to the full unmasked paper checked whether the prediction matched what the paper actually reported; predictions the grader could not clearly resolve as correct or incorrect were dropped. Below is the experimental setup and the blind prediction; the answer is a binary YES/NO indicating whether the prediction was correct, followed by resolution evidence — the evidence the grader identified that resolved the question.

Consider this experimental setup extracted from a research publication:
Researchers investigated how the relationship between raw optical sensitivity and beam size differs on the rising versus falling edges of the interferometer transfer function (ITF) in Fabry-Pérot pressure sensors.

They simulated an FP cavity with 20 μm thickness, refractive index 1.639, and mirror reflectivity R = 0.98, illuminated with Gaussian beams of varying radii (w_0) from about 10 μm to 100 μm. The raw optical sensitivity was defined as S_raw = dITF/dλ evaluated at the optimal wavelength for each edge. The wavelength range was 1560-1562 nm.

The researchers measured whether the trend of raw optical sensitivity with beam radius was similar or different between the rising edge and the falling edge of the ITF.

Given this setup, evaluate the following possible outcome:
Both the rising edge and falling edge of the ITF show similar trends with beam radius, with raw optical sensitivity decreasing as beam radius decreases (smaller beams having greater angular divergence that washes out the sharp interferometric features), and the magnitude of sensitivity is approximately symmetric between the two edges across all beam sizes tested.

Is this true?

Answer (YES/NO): NO